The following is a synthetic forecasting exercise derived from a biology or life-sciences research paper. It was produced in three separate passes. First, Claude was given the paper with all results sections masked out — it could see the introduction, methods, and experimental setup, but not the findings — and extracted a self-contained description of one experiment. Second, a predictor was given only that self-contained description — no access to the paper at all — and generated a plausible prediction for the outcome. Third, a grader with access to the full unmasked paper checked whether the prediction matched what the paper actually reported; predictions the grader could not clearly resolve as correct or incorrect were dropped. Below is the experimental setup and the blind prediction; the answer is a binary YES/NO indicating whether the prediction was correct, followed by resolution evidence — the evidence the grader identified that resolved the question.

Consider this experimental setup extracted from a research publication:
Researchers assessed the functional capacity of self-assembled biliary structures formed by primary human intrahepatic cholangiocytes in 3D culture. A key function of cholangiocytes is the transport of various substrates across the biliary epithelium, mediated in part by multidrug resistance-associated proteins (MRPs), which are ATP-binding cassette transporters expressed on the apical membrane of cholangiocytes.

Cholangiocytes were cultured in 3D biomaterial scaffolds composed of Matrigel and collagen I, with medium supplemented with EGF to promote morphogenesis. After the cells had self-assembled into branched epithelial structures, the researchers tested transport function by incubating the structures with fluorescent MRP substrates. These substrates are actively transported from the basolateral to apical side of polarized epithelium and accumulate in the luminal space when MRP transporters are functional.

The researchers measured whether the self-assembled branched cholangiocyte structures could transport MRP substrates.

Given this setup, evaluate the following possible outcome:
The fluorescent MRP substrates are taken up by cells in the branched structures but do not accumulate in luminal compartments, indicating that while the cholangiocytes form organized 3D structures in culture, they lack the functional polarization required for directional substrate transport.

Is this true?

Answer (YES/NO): NO